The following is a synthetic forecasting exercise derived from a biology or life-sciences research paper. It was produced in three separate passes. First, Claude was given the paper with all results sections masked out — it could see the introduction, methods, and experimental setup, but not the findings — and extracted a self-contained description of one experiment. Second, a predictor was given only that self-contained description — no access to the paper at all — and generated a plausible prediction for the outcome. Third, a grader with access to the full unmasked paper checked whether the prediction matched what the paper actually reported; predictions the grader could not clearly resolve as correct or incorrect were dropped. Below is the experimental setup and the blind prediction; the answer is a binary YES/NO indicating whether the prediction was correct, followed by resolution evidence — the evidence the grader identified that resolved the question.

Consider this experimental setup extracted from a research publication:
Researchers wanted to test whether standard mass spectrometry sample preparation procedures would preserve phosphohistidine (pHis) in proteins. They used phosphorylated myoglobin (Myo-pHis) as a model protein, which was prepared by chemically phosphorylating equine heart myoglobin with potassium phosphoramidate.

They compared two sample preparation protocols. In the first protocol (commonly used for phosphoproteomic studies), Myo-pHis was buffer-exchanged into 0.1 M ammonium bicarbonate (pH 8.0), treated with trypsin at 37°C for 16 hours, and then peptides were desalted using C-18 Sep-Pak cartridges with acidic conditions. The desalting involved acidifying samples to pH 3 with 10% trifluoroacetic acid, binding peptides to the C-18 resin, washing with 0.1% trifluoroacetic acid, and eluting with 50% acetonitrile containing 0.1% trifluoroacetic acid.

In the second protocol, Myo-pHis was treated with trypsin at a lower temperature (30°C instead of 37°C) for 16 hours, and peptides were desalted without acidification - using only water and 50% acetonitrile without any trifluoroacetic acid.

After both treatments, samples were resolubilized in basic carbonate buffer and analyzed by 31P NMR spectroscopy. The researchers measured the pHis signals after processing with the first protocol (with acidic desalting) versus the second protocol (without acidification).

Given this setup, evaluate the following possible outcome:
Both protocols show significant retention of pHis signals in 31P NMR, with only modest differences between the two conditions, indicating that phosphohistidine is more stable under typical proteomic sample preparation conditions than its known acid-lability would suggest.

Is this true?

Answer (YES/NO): NO